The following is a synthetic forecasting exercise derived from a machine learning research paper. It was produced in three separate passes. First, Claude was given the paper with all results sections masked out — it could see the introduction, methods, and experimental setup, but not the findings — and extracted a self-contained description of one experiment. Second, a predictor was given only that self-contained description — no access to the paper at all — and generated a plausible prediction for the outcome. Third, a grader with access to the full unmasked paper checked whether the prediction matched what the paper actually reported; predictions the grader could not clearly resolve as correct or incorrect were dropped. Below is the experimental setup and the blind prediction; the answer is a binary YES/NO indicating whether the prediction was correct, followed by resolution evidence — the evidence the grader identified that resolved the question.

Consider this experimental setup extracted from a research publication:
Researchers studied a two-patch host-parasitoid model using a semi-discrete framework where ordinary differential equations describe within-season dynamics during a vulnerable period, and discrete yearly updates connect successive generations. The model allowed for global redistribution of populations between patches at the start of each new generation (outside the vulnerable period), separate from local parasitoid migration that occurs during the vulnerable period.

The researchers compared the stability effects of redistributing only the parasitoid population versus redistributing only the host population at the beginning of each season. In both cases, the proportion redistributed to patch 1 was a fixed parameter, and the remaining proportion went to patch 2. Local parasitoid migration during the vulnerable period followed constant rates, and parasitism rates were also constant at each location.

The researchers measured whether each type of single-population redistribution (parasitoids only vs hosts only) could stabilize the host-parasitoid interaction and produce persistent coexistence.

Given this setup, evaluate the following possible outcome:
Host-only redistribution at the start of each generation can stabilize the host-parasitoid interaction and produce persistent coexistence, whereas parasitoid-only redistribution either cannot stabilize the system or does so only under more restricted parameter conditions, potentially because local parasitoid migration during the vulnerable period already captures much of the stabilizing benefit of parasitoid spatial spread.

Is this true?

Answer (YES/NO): YES